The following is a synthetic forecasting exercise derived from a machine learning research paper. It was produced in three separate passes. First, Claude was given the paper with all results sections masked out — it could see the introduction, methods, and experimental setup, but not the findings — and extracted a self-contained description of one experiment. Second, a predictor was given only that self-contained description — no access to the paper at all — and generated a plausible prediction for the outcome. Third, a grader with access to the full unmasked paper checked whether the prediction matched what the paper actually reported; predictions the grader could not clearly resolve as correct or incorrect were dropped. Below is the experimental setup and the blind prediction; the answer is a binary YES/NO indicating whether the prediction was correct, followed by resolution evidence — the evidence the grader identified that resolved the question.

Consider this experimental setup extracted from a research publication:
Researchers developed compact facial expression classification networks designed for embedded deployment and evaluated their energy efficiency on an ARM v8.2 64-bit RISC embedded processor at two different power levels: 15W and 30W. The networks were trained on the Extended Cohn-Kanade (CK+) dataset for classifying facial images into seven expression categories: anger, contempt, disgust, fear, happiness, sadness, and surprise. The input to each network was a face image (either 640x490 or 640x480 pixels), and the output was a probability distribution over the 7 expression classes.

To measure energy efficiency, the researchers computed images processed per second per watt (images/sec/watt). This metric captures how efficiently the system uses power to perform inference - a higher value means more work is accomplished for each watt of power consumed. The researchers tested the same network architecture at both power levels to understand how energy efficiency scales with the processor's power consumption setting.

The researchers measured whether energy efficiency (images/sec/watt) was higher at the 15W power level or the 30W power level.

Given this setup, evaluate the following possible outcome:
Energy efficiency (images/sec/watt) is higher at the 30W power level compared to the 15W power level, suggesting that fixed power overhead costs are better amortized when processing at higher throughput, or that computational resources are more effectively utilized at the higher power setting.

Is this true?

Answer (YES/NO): YES